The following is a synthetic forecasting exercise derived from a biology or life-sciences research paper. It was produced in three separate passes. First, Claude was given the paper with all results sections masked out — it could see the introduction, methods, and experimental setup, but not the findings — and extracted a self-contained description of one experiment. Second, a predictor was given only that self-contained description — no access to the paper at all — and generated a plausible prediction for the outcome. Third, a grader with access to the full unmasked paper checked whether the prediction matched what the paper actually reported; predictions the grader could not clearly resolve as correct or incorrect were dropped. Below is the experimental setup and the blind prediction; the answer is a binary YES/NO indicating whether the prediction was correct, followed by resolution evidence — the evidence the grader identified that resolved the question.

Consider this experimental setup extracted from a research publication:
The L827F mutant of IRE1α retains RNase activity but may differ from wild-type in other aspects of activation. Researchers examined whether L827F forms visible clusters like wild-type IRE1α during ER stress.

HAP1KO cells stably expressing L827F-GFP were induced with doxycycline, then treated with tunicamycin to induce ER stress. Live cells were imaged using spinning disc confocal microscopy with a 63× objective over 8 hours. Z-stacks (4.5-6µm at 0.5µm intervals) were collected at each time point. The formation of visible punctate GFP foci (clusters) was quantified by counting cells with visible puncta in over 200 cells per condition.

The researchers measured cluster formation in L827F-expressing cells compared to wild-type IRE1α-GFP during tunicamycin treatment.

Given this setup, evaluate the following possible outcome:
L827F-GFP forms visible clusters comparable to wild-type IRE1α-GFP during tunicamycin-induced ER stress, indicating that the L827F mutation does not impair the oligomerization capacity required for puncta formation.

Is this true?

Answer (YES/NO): NO